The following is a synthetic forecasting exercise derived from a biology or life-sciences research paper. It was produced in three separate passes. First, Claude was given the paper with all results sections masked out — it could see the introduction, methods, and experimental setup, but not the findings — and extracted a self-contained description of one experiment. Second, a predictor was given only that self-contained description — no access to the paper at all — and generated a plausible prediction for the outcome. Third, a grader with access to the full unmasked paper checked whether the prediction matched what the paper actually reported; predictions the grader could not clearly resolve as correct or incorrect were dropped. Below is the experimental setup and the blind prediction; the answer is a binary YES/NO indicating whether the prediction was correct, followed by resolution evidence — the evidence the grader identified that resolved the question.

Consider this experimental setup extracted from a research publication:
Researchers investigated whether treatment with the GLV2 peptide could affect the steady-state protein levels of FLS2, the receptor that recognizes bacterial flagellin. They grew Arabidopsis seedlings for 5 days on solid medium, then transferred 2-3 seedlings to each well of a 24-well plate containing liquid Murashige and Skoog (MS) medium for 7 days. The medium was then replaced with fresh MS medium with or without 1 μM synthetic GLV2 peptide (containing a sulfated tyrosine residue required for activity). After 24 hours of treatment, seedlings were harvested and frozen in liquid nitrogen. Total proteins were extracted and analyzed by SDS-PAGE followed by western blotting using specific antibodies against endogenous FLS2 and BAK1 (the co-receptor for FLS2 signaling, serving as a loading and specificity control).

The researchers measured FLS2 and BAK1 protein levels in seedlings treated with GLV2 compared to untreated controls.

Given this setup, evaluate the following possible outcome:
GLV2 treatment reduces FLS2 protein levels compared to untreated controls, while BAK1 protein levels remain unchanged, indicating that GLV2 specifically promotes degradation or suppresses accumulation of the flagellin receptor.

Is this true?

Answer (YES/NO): NO